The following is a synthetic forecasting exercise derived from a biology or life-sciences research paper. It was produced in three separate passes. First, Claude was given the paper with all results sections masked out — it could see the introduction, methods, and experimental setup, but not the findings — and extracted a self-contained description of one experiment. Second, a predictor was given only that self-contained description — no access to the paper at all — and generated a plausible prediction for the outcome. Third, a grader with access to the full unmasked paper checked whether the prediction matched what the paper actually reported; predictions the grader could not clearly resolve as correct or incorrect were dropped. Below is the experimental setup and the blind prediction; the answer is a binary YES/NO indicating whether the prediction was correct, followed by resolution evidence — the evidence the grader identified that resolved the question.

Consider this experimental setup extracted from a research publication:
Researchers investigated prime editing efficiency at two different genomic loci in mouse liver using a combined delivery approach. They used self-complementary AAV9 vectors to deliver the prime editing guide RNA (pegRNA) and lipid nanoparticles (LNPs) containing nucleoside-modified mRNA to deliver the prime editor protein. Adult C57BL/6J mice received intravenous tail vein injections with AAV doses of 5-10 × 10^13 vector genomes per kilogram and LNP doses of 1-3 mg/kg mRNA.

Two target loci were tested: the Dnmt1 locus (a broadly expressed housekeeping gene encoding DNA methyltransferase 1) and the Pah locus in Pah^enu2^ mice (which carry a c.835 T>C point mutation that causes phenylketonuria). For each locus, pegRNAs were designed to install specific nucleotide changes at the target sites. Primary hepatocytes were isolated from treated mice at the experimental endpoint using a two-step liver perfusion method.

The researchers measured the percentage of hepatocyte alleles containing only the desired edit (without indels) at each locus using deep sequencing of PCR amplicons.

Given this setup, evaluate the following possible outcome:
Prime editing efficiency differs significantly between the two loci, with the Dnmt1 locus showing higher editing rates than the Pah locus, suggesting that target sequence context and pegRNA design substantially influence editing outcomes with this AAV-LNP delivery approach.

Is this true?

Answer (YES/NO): YES